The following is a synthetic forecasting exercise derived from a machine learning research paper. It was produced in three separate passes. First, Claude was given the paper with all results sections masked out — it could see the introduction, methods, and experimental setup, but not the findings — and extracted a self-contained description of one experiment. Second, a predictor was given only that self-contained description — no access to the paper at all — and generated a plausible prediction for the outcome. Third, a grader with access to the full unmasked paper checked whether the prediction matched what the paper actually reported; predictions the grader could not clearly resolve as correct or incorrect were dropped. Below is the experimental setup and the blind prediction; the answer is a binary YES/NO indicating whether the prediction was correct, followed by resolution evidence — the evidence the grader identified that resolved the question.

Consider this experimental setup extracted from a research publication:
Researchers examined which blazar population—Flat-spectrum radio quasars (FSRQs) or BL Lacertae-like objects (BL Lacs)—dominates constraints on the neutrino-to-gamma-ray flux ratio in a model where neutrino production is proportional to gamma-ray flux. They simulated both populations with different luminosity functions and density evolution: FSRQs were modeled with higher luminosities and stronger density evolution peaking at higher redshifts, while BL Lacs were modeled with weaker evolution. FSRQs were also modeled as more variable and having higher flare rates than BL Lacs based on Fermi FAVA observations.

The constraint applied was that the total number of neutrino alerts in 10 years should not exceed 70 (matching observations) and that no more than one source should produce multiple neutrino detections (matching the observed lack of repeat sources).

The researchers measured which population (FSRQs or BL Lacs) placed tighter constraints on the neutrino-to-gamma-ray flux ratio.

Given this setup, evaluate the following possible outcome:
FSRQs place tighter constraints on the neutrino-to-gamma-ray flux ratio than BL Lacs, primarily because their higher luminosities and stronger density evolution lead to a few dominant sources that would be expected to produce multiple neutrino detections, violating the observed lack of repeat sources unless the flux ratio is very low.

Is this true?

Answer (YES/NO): NO